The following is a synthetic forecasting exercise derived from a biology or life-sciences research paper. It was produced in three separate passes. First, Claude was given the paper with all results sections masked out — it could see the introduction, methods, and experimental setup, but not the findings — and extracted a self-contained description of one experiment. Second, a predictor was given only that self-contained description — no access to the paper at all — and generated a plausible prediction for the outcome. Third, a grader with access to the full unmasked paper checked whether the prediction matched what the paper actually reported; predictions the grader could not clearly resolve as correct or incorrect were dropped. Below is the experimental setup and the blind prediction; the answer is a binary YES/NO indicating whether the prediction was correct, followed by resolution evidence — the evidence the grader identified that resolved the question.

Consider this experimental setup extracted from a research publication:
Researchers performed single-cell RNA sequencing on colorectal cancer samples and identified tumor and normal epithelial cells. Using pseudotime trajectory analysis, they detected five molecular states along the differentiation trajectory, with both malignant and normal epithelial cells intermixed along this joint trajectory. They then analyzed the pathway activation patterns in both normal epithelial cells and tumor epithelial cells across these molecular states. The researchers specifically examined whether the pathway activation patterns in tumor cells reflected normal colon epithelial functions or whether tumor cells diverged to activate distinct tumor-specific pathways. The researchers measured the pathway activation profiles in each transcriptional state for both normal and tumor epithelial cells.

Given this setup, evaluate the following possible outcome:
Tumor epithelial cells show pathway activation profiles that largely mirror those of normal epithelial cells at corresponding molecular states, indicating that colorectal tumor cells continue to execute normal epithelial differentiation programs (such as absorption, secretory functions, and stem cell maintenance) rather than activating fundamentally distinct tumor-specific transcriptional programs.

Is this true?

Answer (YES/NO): YES